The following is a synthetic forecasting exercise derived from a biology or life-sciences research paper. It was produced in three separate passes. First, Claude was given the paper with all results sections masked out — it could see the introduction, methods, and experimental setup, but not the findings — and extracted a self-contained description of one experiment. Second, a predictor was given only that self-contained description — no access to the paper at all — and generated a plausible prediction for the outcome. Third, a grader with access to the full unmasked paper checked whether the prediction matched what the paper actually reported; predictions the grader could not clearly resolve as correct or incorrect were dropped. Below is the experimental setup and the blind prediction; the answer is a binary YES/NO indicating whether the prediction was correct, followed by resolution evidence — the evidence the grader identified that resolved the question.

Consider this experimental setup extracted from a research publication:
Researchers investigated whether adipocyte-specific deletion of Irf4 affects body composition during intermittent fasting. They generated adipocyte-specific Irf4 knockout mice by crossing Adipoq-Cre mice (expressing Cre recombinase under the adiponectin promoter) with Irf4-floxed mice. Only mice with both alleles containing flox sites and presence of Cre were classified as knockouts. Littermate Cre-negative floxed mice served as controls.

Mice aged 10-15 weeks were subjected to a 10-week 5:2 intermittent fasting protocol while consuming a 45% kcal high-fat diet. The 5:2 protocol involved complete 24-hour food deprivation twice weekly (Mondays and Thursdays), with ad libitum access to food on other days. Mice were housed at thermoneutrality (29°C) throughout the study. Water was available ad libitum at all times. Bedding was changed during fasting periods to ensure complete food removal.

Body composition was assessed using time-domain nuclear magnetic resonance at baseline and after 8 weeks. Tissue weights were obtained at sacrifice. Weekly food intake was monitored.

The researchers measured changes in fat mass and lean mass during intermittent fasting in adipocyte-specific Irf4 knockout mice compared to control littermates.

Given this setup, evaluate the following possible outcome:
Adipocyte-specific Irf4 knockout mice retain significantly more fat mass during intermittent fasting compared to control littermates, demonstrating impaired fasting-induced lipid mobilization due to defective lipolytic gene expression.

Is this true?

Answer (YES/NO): YES